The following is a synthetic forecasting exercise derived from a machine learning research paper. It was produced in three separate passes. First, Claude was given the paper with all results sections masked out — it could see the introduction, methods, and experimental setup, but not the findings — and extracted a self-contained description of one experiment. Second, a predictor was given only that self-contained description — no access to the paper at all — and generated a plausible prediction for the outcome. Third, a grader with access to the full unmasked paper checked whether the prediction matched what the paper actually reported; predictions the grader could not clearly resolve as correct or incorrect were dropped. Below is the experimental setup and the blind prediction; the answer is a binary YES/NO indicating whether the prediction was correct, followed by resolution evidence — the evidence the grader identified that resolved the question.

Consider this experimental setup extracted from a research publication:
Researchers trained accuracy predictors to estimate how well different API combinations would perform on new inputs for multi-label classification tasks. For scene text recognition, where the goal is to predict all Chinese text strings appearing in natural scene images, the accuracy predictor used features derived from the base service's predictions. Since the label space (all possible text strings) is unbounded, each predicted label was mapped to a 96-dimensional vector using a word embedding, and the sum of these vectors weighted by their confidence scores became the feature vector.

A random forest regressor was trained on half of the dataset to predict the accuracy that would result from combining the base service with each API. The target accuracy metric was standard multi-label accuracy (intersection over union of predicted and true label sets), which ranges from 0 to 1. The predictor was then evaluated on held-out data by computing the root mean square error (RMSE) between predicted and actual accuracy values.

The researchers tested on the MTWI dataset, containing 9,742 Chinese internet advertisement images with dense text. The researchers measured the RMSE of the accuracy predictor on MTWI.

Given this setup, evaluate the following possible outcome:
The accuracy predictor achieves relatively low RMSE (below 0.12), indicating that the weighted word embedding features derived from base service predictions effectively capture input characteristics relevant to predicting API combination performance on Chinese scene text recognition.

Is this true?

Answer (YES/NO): NO